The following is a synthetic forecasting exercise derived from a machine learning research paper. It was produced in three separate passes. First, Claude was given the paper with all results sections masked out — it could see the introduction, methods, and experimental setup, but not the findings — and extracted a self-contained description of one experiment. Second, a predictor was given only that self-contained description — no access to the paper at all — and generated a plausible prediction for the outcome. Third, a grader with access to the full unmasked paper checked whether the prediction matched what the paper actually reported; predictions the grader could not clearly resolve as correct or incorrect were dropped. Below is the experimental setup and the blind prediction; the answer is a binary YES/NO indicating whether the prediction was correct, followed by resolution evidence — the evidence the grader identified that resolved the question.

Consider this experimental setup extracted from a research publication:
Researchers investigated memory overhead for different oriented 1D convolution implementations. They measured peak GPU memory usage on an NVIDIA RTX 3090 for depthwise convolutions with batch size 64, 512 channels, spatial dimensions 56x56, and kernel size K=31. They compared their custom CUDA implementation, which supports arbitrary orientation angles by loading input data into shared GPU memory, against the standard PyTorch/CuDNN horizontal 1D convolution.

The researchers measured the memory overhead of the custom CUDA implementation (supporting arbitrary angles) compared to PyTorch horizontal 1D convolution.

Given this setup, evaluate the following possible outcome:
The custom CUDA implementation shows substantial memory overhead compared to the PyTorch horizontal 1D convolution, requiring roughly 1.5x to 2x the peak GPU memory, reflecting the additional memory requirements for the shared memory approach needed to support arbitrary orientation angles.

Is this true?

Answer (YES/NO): NO